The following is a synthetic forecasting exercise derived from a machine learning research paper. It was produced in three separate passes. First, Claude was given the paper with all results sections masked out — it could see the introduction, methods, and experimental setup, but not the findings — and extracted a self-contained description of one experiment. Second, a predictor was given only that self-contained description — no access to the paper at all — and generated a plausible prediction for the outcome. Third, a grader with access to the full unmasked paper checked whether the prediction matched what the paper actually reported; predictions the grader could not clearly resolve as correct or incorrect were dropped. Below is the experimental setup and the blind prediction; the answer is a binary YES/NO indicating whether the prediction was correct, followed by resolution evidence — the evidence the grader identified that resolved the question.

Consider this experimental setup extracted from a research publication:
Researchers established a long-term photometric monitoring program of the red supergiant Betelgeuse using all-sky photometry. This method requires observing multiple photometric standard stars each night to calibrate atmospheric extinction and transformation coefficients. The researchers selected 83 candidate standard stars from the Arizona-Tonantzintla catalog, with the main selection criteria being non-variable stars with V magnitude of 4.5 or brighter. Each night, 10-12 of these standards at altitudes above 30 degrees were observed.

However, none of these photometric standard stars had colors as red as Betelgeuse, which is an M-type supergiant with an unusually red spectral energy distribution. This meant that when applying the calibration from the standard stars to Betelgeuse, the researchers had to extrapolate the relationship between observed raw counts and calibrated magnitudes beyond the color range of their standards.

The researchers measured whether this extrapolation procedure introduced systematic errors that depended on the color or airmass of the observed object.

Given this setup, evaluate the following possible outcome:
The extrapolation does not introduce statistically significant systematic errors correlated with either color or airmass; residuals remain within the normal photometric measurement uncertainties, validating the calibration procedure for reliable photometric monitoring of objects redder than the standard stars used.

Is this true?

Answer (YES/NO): YES